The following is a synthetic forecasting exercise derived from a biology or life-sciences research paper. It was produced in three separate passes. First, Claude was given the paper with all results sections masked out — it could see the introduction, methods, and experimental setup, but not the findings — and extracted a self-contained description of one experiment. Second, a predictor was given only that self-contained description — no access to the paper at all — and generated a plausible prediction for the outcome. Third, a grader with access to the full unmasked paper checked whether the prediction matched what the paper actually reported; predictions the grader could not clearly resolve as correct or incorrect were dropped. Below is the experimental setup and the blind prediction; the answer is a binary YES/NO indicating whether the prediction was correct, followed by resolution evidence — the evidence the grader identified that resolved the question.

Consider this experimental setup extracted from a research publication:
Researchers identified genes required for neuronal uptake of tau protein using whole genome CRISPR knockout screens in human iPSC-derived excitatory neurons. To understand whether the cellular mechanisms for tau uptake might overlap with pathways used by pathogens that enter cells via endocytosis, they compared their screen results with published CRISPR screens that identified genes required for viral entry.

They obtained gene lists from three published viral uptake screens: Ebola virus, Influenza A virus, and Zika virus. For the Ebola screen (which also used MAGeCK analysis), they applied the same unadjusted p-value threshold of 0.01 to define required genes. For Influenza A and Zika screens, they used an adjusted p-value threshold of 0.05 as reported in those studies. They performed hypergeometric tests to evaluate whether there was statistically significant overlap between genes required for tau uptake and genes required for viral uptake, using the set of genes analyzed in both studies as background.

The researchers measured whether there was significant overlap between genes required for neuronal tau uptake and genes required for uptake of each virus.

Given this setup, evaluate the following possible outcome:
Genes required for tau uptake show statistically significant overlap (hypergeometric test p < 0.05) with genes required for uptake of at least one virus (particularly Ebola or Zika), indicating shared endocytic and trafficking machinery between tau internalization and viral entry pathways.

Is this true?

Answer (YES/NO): YES